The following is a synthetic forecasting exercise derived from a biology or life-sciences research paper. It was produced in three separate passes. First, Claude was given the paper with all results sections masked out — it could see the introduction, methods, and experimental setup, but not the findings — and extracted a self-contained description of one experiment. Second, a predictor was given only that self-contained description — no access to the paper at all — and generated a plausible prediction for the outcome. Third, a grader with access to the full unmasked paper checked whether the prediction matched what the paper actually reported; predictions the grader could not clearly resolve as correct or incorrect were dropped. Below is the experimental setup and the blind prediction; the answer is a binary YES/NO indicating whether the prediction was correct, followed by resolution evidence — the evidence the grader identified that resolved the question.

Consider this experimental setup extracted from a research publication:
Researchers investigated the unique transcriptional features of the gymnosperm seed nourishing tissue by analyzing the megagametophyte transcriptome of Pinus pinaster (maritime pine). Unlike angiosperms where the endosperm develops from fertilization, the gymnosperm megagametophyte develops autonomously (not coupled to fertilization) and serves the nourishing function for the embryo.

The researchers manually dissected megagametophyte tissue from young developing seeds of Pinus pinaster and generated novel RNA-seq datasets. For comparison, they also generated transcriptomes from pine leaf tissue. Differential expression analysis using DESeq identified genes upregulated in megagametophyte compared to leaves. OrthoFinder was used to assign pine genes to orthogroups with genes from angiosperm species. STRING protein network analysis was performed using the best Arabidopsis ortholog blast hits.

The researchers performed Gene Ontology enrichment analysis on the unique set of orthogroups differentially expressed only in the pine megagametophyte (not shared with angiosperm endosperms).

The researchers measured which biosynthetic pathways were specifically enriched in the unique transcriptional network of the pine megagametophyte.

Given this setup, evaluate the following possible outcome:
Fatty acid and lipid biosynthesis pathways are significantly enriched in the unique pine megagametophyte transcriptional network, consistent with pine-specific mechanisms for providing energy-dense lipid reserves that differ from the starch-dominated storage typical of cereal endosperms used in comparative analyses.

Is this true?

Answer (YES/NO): NO